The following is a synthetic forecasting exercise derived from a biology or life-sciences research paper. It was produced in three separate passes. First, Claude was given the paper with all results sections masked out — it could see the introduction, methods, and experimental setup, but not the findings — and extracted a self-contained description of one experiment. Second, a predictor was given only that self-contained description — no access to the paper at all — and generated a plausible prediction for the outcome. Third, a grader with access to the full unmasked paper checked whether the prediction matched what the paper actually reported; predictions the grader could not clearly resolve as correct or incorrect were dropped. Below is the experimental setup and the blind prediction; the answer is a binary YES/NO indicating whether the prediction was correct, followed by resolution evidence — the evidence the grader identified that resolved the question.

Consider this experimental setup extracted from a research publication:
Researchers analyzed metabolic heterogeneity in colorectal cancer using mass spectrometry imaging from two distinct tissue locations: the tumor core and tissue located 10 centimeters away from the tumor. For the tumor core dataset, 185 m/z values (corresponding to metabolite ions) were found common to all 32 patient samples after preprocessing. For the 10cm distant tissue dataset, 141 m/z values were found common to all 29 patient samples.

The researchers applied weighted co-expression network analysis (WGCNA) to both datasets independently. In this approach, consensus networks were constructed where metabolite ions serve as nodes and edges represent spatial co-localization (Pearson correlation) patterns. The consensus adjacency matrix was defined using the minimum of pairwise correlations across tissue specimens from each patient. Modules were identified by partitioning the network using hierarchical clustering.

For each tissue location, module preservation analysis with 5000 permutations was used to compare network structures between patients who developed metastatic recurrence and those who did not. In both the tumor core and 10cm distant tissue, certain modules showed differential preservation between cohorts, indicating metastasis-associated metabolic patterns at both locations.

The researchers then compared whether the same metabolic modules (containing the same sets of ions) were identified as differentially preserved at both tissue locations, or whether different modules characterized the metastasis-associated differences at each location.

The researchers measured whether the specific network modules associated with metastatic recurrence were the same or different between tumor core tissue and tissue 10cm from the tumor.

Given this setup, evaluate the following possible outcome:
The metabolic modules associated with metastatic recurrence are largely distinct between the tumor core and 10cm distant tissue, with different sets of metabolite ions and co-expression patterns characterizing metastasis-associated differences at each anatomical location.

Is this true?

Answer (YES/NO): YES